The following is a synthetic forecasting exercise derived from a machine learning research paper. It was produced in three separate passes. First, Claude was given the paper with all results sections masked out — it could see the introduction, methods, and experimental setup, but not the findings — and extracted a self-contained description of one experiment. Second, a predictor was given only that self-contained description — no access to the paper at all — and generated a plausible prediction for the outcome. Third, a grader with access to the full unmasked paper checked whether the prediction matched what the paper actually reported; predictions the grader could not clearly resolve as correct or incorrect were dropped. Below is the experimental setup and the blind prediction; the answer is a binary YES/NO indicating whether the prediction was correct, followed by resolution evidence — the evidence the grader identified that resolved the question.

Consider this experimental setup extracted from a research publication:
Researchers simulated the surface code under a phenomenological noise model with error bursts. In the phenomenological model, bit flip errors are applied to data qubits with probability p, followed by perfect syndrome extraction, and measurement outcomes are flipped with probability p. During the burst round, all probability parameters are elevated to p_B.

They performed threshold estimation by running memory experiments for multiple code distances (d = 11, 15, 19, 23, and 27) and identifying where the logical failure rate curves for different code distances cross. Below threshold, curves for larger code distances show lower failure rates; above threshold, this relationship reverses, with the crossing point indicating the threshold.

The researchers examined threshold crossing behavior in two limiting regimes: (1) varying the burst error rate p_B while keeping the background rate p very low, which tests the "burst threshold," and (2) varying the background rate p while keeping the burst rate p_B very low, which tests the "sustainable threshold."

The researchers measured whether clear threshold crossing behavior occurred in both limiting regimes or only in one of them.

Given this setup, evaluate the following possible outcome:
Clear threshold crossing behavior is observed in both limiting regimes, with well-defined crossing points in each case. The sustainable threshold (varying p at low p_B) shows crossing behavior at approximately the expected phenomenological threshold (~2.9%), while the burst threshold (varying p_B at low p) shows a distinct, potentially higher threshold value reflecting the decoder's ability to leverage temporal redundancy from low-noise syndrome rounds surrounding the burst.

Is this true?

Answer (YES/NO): YES